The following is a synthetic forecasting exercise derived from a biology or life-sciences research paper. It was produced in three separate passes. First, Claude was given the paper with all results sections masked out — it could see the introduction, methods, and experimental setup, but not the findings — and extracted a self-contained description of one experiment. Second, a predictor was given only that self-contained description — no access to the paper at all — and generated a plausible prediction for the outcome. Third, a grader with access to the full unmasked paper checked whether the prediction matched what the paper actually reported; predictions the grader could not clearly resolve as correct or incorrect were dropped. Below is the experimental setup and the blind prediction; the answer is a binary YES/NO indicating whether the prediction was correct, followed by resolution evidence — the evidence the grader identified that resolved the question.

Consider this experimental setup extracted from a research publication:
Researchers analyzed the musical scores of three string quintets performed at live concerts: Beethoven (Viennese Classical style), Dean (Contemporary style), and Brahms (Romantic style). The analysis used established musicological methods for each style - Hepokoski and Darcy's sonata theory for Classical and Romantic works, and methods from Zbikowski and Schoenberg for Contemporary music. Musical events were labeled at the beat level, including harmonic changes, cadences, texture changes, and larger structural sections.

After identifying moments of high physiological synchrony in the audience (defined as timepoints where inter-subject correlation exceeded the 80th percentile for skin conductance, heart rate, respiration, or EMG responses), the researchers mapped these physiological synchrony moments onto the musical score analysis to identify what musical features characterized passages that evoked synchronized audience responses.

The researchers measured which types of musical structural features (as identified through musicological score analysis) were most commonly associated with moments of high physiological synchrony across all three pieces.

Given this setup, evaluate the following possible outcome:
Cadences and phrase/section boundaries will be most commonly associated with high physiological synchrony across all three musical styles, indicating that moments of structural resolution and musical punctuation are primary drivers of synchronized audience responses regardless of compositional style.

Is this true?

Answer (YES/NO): NO